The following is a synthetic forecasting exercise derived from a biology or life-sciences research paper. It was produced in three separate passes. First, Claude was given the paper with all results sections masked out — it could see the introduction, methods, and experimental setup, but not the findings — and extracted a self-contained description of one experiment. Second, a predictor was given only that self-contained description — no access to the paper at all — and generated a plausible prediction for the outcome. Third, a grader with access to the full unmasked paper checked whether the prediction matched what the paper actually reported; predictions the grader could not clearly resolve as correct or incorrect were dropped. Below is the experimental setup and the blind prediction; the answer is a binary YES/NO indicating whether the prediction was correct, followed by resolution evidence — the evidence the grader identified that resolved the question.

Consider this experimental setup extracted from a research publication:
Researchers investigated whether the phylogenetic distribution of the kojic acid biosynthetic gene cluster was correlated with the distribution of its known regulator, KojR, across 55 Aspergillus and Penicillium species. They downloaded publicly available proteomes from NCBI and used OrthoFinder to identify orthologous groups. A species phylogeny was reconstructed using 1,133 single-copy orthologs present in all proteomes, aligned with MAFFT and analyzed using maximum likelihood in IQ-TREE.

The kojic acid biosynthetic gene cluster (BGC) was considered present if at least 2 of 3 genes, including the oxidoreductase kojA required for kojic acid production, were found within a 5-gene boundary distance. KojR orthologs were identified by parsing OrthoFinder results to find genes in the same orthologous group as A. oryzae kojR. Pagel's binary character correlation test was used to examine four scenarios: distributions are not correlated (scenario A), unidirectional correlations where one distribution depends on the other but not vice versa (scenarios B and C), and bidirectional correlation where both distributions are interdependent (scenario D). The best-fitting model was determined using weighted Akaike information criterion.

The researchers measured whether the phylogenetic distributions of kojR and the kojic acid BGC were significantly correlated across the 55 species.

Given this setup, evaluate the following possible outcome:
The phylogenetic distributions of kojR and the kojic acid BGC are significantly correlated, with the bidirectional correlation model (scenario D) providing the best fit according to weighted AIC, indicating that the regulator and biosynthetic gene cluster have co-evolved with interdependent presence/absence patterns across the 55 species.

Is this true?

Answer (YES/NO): NO